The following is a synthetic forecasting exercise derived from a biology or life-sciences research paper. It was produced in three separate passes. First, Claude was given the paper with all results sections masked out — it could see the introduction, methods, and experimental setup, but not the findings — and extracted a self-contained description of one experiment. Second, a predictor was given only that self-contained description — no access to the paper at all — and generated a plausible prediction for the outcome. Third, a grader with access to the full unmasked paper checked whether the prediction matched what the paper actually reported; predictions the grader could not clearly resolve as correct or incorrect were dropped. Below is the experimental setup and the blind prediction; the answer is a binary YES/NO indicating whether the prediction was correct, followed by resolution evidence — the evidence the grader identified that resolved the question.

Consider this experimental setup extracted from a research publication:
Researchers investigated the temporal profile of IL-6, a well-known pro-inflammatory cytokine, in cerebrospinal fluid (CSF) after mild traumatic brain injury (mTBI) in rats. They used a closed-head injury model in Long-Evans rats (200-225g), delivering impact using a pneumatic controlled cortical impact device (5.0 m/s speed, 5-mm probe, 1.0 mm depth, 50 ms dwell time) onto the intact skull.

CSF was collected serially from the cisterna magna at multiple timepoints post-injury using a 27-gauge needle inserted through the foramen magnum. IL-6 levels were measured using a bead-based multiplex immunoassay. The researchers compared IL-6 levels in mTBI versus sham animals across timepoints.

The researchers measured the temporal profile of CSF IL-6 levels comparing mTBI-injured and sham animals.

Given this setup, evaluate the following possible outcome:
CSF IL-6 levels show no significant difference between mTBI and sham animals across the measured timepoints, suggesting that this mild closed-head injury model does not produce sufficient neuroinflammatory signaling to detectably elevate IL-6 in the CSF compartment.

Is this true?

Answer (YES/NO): YES